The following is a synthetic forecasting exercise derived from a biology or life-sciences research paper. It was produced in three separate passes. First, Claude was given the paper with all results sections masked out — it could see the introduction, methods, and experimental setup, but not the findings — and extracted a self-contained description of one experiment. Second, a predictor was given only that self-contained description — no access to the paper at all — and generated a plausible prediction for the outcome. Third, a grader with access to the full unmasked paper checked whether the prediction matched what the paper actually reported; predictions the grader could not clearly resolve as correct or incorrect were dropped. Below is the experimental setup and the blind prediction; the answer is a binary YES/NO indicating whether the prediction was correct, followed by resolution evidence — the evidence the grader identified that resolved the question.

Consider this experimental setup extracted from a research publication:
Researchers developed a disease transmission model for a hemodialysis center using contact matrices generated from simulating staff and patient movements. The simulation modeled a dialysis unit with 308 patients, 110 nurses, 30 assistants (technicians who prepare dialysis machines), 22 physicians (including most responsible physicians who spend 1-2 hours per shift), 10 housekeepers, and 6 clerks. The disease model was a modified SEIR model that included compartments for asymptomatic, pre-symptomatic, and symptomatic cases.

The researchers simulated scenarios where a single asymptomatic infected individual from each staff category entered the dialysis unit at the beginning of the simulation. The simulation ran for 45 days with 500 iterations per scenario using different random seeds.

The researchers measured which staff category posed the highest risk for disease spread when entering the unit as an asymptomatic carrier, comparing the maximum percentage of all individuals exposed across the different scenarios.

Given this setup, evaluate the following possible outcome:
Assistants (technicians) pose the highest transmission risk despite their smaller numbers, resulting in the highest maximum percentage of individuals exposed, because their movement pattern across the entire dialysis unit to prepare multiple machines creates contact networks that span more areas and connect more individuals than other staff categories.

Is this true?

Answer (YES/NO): NO